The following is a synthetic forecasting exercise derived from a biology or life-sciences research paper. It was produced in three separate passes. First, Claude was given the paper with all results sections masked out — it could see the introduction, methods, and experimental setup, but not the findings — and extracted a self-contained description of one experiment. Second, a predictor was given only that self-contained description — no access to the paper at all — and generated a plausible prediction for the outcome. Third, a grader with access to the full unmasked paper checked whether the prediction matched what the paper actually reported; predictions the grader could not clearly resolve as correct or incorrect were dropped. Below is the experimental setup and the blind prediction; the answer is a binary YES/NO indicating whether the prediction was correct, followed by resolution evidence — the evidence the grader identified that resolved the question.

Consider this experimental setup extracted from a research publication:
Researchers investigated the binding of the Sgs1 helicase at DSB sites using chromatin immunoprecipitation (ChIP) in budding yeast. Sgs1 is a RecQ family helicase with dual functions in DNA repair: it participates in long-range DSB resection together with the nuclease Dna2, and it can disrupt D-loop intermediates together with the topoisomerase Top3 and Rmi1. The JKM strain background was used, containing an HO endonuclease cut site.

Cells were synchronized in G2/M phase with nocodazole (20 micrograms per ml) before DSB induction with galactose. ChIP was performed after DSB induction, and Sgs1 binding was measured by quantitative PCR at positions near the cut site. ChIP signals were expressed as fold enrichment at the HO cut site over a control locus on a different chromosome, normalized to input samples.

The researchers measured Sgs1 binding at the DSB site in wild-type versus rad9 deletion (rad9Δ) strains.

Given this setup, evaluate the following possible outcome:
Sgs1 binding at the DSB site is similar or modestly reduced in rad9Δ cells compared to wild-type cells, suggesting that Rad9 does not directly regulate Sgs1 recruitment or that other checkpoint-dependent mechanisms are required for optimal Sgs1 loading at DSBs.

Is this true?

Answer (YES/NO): NO